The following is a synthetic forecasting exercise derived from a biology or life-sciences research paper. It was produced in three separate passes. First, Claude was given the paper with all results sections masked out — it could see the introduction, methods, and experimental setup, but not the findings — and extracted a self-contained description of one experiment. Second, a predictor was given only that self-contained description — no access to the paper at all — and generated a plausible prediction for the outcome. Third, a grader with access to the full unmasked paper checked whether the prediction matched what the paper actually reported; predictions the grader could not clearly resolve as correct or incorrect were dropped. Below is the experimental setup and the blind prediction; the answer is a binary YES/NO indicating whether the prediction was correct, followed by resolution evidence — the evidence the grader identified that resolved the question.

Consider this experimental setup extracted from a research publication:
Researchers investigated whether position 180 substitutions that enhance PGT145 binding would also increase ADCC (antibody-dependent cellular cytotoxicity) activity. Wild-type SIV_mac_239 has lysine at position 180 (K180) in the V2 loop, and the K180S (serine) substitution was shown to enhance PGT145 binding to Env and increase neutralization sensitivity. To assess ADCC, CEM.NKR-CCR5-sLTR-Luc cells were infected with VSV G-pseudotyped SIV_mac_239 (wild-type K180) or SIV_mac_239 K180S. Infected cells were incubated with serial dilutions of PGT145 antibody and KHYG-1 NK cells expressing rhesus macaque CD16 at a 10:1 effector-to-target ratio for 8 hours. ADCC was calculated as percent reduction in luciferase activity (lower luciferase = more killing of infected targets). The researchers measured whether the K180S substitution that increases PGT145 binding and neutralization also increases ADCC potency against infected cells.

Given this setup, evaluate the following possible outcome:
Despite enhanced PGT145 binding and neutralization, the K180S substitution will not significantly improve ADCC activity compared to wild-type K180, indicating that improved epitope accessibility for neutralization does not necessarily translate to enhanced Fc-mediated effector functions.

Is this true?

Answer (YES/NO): NO